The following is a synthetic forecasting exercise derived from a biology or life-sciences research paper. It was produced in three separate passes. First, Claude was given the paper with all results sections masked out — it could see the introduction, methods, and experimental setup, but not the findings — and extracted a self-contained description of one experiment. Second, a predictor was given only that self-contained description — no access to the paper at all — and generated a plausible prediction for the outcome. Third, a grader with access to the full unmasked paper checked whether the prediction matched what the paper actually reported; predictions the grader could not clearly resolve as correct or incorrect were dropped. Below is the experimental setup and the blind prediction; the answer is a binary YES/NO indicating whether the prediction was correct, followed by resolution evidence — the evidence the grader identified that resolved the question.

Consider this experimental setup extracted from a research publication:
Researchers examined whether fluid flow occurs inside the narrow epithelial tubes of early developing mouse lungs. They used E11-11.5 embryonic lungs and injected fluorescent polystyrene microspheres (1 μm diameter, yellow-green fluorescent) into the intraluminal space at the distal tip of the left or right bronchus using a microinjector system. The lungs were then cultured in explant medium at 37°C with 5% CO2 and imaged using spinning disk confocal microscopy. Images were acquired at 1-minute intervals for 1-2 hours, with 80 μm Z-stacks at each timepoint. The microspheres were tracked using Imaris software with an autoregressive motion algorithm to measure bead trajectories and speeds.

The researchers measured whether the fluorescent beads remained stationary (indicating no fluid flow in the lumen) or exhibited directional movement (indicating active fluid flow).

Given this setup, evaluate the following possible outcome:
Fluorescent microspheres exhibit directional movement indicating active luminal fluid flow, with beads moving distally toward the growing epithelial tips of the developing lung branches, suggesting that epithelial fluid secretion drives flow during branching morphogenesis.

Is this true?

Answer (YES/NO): NO